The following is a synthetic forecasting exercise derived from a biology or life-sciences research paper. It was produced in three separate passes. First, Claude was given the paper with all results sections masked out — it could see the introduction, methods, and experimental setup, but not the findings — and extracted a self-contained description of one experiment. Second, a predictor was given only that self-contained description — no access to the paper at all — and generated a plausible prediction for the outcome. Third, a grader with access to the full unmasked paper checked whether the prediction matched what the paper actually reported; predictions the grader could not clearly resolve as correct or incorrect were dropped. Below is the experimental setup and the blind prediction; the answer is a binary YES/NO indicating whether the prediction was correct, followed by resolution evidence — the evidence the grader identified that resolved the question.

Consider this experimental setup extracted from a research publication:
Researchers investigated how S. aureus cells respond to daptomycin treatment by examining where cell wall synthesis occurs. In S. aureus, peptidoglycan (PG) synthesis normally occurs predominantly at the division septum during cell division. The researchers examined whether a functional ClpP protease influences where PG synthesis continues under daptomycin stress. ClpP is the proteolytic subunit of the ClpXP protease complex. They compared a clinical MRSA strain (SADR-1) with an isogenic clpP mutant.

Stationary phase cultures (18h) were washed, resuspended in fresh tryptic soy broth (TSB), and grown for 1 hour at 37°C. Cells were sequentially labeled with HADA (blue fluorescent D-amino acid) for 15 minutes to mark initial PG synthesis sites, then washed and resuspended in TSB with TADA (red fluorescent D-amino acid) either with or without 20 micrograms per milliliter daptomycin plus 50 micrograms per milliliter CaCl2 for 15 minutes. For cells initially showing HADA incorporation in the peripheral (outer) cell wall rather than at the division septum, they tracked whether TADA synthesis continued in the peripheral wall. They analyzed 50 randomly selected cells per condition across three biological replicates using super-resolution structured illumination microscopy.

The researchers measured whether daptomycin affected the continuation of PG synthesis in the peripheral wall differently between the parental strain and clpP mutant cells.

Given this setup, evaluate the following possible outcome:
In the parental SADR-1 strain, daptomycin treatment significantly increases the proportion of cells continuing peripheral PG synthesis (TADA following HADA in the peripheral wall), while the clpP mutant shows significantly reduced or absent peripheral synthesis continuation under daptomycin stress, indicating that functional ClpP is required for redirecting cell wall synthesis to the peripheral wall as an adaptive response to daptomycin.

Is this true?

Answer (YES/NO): NO